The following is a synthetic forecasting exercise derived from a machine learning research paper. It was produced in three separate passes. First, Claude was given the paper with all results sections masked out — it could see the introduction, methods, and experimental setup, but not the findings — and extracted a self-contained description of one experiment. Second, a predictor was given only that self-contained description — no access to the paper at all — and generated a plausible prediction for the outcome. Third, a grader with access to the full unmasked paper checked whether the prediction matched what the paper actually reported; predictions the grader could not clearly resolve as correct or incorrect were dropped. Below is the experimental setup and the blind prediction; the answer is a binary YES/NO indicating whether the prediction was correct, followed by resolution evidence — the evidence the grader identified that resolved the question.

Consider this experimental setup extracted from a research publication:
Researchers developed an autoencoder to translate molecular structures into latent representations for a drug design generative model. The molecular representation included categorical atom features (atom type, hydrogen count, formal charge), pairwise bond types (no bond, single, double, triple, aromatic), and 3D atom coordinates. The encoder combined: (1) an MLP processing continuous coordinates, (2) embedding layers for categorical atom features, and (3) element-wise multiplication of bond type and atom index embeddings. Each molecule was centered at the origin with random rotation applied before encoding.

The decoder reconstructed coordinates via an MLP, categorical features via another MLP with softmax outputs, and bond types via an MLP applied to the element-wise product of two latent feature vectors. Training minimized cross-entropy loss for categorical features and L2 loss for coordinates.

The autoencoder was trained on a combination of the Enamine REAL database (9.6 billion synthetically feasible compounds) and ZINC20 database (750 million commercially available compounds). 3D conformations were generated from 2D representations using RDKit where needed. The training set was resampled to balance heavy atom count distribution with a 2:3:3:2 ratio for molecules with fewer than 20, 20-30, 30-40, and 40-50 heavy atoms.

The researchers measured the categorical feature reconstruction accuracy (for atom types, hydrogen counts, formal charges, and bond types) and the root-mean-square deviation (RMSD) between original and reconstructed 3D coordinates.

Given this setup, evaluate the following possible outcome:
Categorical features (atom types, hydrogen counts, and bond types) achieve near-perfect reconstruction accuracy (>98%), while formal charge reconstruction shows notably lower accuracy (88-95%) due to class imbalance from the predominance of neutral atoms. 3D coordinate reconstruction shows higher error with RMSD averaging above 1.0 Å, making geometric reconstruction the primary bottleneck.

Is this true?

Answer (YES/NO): NO